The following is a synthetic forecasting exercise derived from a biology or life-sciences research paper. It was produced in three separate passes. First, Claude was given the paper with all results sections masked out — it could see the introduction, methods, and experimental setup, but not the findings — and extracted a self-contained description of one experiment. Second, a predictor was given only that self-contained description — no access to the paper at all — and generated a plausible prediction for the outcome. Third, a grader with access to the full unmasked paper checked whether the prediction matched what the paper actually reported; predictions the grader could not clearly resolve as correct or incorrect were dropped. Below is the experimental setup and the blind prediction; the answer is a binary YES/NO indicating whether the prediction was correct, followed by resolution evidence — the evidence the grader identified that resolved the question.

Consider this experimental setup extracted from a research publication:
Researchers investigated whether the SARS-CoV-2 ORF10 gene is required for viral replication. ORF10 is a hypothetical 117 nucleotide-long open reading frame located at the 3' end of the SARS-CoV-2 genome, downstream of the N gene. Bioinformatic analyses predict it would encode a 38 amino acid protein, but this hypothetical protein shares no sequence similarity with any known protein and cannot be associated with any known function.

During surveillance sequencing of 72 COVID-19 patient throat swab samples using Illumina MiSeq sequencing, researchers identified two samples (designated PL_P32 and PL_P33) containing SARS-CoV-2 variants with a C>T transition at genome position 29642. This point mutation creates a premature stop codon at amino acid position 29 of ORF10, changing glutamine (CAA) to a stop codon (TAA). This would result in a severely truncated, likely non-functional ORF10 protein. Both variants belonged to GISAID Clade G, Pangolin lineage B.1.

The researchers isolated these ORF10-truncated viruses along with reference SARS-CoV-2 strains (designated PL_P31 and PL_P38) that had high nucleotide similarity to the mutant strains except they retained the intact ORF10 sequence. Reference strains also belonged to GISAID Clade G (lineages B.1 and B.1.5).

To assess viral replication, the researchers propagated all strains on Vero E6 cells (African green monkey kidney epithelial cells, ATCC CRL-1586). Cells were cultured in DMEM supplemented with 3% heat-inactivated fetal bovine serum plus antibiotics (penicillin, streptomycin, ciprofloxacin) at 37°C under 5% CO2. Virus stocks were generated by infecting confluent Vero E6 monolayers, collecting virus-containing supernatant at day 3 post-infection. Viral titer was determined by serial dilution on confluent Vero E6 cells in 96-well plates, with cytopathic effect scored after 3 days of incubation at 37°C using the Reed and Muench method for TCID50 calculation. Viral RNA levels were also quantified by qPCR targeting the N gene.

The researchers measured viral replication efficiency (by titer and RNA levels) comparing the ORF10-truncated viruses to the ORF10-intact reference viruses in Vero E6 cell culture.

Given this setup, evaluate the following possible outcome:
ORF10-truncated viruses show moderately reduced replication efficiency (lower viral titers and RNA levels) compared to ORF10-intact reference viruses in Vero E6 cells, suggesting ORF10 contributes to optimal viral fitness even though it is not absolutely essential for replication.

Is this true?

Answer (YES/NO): NO